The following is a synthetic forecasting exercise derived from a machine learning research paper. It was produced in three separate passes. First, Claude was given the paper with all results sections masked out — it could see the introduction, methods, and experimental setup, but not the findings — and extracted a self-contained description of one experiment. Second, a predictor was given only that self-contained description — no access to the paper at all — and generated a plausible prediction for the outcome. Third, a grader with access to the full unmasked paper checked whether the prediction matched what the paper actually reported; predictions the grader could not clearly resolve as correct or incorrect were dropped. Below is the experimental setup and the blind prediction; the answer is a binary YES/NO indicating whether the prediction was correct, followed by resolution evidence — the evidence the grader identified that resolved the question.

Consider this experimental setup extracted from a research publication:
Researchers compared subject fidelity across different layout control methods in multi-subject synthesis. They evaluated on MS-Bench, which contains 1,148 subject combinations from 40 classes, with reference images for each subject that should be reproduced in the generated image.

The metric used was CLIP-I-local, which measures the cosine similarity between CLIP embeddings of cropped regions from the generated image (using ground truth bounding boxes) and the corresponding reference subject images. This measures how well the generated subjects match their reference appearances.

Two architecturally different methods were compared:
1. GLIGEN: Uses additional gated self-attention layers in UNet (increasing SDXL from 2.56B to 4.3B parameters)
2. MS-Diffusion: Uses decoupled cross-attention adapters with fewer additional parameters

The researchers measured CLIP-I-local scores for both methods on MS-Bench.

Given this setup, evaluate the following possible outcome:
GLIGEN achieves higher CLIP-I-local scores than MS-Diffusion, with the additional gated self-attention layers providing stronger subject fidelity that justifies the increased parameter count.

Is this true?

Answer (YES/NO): NO